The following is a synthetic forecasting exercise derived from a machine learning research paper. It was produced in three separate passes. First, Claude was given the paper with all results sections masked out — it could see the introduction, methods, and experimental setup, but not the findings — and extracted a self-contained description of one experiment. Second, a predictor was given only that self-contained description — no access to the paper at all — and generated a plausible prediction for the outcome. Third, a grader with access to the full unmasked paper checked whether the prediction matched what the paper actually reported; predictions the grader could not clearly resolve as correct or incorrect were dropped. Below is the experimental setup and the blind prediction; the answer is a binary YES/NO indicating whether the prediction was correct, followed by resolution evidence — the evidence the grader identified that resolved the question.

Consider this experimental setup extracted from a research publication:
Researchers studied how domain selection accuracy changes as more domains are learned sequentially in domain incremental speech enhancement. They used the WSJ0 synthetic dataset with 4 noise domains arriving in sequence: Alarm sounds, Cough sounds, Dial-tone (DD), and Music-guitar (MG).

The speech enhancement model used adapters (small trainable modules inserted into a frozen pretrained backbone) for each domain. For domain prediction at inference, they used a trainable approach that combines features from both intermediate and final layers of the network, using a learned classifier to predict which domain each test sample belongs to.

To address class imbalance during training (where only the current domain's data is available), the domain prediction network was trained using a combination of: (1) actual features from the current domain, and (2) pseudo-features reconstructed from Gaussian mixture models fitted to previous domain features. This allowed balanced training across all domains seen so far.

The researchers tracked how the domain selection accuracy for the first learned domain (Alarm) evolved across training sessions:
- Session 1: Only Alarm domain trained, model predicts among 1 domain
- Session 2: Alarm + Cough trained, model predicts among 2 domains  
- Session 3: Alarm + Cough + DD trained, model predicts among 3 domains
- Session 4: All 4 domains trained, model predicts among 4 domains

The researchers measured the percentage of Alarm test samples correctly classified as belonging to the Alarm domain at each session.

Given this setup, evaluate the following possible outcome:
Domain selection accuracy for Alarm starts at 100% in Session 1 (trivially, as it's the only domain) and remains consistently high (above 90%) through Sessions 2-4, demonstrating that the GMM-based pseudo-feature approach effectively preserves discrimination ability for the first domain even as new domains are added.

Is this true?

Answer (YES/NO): YES